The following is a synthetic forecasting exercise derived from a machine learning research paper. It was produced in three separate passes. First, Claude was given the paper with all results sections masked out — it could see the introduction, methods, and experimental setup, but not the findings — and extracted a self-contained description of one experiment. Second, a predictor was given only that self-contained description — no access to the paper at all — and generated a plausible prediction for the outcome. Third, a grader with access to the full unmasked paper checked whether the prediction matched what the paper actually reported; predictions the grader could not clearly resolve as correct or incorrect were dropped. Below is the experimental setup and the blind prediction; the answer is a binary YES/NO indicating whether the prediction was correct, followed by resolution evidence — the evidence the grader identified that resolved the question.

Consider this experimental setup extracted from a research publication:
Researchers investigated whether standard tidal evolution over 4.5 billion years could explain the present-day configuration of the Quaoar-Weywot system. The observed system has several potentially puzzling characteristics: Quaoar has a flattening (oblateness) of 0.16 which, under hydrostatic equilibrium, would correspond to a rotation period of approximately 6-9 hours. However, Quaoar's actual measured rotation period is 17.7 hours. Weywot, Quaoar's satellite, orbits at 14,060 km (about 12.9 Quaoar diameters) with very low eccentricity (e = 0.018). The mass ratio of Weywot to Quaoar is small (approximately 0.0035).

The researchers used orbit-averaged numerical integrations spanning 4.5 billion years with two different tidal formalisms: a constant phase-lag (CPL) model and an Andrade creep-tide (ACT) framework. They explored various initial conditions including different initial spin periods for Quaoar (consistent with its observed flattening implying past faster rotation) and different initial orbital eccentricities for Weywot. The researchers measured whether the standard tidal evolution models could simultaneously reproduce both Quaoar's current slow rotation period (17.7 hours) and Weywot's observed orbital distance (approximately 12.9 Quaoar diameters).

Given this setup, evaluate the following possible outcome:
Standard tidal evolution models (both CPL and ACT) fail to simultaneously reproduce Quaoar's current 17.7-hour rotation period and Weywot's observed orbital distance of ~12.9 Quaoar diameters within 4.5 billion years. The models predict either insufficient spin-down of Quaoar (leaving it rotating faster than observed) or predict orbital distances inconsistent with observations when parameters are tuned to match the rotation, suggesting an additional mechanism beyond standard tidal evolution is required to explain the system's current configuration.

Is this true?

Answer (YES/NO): YES